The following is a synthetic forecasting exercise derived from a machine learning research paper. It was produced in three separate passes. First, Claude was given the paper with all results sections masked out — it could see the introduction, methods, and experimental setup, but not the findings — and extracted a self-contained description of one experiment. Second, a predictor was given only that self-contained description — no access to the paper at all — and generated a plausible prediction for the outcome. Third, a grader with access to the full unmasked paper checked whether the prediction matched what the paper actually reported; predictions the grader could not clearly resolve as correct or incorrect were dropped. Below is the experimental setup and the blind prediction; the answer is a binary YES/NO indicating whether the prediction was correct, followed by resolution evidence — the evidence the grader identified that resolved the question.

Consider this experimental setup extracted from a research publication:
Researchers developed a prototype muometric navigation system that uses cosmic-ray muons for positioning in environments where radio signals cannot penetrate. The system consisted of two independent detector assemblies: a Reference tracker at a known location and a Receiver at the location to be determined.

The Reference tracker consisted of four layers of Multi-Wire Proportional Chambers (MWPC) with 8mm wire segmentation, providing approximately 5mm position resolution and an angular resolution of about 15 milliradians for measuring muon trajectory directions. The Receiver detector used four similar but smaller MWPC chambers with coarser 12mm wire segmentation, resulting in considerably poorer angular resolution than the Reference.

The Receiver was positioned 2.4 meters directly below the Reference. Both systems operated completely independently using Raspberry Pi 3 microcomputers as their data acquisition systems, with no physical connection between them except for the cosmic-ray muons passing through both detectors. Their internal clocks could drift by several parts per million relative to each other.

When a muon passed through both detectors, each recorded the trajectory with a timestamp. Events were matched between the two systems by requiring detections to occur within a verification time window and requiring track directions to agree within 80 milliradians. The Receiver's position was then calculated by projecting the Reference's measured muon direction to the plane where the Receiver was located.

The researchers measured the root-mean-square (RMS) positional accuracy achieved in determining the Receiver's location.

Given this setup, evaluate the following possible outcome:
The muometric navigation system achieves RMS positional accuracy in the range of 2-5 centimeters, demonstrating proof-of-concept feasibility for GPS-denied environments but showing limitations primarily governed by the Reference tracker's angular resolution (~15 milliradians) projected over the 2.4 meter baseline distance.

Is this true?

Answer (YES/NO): YES